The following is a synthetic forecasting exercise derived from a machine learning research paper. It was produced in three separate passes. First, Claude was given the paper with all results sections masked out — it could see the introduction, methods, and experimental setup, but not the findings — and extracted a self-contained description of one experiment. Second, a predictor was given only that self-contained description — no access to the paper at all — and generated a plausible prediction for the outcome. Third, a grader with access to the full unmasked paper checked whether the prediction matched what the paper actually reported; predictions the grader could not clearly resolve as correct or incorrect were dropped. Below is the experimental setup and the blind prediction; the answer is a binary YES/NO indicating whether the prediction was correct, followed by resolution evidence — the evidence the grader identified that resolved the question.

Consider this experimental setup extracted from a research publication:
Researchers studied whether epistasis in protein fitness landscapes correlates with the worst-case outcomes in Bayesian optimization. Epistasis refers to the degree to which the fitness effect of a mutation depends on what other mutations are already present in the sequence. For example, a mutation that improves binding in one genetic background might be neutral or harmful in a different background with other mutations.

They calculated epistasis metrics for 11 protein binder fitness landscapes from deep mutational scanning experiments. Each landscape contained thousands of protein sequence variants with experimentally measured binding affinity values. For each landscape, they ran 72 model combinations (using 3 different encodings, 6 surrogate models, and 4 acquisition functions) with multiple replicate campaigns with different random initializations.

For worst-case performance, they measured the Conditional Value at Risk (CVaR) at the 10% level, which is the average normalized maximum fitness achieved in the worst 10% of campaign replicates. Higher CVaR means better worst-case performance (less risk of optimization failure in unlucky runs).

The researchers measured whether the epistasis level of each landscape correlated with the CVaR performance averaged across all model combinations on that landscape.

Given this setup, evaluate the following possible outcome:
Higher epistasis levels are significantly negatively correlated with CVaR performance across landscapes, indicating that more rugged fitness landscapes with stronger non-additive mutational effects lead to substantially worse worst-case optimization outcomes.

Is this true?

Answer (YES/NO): YES